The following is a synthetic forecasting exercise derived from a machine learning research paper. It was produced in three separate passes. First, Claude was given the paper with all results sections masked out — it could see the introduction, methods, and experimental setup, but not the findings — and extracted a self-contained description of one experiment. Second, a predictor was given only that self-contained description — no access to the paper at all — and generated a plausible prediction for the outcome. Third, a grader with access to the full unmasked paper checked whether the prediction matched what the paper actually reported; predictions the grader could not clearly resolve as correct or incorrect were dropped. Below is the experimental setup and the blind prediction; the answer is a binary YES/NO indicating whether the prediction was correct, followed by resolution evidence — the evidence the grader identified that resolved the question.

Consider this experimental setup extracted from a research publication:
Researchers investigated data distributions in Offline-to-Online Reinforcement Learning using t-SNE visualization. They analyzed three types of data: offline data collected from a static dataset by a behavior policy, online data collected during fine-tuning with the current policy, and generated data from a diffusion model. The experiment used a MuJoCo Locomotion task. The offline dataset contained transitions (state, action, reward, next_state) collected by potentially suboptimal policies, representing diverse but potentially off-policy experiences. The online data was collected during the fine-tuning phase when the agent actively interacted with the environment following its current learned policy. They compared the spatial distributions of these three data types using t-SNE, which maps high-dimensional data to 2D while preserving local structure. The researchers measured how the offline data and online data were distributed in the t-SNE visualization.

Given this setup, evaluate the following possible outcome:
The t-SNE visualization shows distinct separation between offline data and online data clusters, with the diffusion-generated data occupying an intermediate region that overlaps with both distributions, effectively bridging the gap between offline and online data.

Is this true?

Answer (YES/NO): NO